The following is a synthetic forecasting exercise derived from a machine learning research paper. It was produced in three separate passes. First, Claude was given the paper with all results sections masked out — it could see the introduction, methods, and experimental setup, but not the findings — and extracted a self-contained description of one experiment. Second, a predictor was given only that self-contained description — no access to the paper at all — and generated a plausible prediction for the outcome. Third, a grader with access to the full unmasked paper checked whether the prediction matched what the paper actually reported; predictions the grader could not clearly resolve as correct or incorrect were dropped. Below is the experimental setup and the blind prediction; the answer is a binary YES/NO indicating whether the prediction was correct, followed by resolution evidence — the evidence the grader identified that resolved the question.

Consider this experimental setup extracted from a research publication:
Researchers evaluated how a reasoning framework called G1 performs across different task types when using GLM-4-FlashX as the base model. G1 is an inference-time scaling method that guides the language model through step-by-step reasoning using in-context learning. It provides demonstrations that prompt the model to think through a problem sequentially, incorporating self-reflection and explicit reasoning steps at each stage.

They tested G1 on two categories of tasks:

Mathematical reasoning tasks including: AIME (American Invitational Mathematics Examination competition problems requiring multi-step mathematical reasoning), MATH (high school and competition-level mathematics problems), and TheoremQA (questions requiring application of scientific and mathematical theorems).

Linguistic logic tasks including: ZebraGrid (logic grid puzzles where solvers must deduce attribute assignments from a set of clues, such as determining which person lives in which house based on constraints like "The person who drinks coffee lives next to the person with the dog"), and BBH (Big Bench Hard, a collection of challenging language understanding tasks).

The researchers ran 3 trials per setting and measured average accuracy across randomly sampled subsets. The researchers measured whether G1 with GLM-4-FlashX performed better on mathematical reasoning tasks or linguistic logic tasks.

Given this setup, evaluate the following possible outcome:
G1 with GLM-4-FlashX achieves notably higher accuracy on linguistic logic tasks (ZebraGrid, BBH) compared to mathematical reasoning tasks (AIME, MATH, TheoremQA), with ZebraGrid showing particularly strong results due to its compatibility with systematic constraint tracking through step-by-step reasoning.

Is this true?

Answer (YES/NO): YES